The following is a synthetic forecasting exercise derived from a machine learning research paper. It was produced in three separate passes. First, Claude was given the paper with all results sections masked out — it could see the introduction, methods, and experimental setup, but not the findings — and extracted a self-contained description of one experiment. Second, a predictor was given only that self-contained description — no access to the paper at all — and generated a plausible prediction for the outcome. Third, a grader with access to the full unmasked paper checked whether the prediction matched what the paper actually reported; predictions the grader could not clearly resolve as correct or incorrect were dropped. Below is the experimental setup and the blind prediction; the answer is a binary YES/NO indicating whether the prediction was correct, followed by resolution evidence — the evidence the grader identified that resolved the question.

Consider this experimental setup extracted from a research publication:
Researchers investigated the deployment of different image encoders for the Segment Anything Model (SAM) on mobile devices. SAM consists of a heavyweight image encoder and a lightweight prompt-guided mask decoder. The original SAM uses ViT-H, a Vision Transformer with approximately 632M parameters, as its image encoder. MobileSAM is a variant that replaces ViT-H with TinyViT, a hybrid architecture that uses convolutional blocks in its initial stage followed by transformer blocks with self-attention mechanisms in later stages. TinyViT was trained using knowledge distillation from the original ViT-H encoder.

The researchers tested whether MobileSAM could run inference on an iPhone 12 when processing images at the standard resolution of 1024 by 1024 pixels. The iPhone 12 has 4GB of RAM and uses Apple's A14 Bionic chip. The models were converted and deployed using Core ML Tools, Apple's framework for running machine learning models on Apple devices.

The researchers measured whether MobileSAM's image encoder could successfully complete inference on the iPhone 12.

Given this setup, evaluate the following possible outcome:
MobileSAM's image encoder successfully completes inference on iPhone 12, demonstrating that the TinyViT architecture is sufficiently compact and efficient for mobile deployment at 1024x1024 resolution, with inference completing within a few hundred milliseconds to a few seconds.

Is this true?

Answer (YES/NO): NO